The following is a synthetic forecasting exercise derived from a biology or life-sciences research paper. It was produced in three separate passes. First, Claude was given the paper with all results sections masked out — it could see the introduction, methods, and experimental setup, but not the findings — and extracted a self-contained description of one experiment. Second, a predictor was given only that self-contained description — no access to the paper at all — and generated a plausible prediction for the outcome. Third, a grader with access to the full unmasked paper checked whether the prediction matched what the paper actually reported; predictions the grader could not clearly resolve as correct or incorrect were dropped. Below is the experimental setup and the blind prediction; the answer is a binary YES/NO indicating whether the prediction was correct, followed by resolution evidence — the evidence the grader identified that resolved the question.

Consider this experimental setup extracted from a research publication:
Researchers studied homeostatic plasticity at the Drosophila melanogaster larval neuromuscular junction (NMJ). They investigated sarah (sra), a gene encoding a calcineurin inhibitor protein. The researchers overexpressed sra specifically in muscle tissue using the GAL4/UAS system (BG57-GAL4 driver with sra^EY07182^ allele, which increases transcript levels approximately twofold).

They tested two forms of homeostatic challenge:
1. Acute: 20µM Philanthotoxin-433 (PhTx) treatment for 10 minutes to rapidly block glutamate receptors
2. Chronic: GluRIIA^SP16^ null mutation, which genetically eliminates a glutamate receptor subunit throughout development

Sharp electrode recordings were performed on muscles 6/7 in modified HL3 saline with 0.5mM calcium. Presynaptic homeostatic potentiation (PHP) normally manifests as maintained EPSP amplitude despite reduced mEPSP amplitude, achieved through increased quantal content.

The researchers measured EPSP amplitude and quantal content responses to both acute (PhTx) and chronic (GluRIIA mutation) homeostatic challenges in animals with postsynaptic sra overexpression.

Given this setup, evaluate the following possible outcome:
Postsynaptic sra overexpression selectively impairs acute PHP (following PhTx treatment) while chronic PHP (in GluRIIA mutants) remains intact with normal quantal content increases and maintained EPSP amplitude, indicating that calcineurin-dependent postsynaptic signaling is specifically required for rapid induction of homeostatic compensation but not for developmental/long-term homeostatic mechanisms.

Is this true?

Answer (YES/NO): NO